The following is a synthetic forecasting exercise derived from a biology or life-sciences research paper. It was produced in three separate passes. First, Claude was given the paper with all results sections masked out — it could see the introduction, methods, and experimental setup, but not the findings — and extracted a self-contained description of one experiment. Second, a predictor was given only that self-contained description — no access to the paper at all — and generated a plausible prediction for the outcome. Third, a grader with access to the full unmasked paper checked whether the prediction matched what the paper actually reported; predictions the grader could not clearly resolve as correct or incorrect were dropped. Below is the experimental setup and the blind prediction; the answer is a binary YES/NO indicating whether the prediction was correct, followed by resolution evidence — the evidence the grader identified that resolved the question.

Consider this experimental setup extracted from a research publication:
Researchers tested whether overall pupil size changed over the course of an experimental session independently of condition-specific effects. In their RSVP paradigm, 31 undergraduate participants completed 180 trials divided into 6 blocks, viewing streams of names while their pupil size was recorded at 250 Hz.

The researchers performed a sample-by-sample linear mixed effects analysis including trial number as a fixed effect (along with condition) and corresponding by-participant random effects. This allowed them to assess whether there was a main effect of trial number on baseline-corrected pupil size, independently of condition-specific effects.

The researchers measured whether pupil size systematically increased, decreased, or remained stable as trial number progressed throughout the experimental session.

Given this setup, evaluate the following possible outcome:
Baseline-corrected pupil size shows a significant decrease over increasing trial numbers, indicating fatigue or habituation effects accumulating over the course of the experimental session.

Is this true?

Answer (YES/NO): YES